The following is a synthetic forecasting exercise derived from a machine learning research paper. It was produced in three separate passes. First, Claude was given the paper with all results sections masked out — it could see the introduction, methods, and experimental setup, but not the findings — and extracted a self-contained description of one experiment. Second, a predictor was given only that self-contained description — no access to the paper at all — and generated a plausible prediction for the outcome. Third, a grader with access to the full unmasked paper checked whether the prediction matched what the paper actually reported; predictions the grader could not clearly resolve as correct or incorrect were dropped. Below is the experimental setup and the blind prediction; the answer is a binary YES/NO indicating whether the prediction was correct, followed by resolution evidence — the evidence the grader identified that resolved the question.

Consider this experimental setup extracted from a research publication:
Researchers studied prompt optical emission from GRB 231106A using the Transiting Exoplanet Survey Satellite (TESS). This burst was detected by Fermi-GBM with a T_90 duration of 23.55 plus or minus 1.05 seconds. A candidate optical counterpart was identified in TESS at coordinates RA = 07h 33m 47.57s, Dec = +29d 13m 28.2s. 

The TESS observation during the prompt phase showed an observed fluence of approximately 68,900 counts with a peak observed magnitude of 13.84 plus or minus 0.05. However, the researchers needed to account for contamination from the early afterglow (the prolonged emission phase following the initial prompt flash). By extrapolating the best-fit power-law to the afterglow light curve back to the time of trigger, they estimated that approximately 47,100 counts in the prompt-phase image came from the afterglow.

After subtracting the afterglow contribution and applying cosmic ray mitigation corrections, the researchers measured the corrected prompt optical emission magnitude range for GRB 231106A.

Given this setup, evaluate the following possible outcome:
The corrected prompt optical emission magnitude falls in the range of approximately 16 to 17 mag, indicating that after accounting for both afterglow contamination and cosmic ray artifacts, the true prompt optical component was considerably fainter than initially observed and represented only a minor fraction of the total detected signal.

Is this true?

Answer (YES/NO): NO